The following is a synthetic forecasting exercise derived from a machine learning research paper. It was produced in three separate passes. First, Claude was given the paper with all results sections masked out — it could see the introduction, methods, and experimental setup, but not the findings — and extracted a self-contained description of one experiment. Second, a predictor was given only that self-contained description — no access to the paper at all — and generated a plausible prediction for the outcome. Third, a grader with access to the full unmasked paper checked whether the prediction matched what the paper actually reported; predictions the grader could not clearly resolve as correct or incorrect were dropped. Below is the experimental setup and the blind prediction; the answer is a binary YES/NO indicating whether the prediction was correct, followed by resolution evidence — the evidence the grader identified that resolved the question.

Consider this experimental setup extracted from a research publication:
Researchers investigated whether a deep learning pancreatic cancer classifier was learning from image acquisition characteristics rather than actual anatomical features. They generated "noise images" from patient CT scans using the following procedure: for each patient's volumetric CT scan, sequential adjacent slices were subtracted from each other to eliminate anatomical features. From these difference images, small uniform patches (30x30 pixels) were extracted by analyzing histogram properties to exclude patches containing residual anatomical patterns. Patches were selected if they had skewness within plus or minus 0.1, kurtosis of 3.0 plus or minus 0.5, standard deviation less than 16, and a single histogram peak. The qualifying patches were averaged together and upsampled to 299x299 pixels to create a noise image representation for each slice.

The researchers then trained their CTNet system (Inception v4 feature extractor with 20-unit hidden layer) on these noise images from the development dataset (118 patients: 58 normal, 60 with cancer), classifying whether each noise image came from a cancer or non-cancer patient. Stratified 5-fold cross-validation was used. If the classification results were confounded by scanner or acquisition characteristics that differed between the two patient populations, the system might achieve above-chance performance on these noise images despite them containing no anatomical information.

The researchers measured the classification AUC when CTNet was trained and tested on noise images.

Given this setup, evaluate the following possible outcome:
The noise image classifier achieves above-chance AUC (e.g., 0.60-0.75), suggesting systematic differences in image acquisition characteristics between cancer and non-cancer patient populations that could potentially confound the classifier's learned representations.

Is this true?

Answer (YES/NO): YES